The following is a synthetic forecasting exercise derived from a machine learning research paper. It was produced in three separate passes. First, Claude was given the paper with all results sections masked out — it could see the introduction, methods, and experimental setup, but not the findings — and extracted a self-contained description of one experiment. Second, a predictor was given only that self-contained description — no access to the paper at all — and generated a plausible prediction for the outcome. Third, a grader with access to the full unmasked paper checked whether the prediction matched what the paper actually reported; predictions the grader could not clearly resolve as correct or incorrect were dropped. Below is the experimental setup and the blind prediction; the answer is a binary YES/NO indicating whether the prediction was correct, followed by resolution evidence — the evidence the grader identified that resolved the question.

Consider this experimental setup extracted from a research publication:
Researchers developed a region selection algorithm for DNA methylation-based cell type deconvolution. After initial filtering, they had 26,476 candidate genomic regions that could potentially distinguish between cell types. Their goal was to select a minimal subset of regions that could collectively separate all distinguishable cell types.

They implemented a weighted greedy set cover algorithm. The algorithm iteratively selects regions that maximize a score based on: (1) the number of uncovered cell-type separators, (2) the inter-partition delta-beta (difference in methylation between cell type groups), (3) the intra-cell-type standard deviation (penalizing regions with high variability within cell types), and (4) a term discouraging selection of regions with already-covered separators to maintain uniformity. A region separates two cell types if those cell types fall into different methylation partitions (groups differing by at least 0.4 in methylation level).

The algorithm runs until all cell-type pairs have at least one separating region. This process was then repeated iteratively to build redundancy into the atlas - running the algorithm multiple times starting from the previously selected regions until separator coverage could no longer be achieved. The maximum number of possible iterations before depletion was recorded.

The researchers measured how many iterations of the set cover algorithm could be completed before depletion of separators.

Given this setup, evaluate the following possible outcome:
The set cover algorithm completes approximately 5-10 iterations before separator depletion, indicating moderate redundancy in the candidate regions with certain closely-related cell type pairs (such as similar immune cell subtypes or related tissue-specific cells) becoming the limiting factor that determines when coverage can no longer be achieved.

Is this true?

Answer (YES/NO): NO